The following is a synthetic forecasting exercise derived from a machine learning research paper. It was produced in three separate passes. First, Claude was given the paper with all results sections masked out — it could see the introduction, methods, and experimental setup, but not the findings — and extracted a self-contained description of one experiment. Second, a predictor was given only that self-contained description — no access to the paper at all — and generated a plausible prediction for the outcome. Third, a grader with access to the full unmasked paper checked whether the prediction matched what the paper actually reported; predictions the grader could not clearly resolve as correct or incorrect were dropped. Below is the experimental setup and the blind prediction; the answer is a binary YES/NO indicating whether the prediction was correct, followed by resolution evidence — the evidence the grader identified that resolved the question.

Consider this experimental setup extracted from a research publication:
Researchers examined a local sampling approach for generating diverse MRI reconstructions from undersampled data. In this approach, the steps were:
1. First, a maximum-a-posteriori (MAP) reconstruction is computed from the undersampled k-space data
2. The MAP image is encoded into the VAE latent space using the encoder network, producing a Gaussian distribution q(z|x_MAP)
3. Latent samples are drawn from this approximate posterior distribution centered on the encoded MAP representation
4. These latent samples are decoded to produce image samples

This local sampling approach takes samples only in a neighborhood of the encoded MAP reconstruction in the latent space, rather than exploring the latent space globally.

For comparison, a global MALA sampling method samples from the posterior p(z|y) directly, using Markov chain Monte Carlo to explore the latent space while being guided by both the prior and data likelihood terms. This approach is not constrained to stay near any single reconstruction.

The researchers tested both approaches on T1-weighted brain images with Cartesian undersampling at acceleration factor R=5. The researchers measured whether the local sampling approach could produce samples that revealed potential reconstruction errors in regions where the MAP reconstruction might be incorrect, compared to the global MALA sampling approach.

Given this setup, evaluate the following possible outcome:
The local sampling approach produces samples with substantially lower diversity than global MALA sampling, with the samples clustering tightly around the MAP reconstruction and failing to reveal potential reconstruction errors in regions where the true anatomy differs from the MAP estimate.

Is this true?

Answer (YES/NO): NO